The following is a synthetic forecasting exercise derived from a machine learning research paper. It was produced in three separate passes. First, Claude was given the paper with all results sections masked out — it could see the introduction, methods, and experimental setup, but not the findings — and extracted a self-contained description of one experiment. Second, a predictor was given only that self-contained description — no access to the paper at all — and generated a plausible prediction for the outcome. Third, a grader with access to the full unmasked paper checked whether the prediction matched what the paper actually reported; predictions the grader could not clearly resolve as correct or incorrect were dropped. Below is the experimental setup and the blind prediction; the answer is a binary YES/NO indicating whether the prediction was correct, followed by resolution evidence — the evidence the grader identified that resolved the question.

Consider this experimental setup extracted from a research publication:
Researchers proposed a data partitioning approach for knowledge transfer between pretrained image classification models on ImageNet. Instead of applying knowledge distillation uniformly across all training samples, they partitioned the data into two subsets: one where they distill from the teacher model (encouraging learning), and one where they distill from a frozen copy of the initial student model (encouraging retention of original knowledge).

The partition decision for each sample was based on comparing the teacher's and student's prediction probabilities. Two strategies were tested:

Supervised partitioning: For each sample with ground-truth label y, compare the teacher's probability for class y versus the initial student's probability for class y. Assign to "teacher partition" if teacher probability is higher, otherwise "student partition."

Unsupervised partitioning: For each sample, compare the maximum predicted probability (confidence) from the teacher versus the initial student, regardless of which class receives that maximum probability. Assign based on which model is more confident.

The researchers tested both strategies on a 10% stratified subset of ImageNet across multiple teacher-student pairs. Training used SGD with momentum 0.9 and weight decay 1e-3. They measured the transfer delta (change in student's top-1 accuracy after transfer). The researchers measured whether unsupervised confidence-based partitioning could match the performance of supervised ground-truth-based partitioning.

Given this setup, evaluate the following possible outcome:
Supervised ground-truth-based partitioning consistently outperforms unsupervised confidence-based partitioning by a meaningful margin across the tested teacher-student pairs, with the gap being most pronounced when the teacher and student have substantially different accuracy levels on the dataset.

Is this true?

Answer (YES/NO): NO